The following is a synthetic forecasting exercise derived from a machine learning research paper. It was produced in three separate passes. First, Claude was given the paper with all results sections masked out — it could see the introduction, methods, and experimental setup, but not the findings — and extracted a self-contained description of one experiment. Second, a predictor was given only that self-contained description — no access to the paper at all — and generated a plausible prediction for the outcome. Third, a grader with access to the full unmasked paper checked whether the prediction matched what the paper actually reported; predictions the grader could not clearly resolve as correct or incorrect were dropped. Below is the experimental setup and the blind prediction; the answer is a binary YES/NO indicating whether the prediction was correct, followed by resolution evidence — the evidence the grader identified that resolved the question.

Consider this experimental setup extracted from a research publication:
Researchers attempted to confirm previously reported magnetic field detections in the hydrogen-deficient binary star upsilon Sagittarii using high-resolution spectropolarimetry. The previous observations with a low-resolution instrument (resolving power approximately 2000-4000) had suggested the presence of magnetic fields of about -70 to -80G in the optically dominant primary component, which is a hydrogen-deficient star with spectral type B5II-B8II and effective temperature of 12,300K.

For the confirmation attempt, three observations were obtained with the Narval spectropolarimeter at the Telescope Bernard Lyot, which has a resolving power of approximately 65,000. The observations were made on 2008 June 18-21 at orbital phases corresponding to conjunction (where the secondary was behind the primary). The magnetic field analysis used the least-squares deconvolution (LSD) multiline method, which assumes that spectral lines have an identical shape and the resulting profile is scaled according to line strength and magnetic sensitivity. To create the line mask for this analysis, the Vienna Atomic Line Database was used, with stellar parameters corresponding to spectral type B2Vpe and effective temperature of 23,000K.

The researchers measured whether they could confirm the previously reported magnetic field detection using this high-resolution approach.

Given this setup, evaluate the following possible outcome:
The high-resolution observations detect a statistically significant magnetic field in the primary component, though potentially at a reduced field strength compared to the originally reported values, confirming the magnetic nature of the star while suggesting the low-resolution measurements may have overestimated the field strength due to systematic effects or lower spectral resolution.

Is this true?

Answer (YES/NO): NO